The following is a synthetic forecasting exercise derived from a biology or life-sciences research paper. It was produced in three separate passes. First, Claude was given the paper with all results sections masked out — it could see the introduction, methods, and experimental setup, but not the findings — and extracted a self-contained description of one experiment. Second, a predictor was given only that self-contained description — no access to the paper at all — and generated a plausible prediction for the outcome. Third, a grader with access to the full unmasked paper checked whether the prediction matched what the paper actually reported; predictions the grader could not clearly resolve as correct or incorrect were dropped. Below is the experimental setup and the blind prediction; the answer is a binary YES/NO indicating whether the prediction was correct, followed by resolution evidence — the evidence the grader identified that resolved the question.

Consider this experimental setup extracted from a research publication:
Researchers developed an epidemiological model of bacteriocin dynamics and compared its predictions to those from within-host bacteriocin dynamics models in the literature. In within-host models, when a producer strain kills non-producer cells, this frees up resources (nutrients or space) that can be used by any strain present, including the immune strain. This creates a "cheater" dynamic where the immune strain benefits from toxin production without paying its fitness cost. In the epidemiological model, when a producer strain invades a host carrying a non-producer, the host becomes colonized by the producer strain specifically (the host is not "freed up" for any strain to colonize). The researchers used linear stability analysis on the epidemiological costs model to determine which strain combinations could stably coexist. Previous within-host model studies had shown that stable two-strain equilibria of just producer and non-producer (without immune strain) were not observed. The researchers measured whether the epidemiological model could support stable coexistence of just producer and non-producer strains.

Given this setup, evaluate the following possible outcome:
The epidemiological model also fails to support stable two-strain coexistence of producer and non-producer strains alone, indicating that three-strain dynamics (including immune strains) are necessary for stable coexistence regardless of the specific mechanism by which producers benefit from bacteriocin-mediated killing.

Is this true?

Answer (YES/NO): NO